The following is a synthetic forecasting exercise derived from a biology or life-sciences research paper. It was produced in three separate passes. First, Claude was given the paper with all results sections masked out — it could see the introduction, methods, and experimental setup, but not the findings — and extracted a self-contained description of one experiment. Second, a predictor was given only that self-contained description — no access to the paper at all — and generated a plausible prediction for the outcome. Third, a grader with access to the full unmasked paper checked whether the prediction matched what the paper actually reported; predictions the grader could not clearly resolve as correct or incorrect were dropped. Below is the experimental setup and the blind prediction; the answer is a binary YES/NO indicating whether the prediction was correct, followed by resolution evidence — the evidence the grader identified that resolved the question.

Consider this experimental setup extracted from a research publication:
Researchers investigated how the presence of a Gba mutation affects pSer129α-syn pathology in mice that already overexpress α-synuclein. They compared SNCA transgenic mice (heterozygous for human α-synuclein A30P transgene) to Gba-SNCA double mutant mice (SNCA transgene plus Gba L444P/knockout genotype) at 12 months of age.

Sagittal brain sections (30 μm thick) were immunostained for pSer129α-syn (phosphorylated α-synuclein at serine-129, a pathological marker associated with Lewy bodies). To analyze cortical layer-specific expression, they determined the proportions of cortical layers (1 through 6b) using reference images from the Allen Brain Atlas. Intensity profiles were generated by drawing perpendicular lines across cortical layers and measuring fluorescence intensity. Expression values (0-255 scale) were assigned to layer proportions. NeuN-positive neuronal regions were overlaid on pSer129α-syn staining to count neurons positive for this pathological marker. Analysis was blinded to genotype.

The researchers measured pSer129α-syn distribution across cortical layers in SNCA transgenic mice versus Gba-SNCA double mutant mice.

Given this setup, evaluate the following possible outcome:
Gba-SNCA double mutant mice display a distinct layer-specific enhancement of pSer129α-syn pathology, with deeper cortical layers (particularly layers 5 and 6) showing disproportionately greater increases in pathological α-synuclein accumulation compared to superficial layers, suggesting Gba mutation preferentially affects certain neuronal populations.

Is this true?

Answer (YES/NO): YES